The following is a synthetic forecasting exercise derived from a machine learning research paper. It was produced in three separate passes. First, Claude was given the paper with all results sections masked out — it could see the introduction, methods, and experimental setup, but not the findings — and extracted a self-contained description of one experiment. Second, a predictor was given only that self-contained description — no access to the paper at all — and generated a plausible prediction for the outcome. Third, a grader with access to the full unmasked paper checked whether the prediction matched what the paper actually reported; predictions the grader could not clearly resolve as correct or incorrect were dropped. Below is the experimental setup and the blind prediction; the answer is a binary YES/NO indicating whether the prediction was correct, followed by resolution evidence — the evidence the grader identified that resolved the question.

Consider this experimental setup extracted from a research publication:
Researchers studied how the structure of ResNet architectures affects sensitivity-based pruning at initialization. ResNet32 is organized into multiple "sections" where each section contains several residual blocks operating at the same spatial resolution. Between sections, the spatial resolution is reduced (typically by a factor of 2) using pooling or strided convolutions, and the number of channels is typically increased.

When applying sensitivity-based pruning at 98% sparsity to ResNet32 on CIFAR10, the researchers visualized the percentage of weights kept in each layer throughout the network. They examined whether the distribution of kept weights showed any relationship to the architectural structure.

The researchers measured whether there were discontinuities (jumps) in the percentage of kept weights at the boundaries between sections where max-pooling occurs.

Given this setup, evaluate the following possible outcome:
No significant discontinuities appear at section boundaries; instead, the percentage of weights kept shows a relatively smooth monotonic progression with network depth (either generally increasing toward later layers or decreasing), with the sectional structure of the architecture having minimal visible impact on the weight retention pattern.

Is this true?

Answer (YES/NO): NO